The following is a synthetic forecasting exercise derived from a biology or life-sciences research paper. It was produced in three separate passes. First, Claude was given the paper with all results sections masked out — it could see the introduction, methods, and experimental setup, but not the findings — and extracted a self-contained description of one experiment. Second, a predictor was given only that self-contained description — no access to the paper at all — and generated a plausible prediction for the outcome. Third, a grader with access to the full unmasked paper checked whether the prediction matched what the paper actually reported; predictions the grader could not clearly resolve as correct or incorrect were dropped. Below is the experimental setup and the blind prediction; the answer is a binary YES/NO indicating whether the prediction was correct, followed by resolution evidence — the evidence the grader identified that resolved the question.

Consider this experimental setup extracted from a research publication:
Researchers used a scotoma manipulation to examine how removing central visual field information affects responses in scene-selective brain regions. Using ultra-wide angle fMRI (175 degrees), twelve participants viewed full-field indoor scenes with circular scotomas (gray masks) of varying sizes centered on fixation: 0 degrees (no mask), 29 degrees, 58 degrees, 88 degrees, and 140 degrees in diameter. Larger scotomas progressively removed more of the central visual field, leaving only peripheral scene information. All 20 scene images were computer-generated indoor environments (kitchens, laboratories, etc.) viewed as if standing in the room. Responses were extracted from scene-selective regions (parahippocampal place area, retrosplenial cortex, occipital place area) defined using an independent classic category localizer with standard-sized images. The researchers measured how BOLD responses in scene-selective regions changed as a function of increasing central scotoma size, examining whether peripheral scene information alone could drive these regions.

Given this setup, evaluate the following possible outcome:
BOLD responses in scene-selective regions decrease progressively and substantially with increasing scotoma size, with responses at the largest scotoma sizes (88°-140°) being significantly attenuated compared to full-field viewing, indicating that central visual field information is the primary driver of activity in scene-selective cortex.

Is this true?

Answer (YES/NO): NO